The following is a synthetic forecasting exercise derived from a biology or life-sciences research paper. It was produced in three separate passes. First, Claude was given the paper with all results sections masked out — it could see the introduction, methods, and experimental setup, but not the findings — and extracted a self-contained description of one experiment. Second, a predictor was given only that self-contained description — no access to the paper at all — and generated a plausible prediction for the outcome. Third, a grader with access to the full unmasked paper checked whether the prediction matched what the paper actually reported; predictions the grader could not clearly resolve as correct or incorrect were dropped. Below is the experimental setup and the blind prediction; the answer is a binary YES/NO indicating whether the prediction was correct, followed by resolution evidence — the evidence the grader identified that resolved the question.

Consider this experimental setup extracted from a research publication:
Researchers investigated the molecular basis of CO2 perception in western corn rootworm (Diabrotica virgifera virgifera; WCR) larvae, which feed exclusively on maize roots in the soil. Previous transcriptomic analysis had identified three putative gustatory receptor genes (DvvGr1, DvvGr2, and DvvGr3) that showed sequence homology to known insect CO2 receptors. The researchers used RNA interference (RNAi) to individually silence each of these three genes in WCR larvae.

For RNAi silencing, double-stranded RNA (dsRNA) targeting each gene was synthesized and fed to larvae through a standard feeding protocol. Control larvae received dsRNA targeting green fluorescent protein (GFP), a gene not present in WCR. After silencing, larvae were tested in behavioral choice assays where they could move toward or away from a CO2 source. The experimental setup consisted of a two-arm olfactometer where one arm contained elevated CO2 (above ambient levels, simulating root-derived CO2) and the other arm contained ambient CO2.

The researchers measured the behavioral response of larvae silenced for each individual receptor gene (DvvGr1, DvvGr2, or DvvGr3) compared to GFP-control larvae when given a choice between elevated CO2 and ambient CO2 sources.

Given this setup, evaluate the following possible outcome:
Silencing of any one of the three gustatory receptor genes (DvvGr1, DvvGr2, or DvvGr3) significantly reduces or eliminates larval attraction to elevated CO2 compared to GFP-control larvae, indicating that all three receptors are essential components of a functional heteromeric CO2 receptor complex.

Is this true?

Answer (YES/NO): NO